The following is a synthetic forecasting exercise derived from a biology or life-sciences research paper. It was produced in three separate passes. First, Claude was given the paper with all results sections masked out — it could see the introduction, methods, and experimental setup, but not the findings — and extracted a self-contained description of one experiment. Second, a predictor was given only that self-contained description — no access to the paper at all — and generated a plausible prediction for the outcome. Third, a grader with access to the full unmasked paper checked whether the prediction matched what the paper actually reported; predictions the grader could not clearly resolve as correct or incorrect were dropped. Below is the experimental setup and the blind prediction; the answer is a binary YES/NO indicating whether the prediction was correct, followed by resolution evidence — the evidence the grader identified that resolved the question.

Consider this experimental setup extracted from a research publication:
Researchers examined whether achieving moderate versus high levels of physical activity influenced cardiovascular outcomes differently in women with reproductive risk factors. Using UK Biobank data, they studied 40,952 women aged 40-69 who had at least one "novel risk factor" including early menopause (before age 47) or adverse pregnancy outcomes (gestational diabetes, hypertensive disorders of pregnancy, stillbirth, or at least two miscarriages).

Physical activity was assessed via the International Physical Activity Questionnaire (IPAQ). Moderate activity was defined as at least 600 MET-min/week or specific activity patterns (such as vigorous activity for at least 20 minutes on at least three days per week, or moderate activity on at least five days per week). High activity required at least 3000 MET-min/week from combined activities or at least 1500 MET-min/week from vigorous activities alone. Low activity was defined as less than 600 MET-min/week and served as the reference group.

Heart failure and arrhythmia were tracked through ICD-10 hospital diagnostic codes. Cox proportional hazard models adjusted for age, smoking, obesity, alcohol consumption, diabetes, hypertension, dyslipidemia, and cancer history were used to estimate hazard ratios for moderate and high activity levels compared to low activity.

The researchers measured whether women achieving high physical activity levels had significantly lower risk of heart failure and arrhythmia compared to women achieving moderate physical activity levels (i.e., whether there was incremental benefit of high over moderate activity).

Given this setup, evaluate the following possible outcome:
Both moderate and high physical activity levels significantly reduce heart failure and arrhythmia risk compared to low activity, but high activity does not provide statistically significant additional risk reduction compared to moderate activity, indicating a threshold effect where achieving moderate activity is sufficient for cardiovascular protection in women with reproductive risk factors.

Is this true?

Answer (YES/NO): NO